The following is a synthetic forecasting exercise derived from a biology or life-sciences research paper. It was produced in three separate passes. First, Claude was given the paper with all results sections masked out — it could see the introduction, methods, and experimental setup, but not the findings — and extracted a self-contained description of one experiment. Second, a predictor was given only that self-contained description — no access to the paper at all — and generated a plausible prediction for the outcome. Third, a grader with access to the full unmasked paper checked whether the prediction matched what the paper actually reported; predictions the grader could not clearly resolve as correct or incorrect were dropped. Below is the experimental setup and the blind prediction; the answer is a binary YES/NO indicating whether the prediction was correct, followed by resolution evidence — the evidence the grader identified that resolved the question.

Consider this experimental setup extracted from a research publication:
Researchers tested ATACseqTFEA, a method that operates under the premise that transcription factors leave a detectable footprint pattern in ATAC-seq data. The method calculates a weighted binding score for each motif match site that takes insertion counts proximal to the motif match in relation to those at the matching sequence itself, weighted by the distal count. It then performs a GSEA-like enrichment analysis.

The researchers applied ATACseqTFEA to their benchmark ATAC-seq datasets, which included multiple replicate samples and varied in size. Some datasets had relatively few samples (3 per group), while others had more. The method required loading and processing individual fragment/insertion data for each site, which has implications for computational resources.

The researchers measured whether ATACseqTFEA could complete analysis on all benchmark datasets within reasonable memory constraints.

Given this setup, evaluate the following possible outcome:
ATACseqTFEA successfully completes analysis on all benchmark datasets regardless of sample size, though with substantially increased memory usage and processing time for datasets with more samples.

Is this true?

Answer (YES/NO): NO